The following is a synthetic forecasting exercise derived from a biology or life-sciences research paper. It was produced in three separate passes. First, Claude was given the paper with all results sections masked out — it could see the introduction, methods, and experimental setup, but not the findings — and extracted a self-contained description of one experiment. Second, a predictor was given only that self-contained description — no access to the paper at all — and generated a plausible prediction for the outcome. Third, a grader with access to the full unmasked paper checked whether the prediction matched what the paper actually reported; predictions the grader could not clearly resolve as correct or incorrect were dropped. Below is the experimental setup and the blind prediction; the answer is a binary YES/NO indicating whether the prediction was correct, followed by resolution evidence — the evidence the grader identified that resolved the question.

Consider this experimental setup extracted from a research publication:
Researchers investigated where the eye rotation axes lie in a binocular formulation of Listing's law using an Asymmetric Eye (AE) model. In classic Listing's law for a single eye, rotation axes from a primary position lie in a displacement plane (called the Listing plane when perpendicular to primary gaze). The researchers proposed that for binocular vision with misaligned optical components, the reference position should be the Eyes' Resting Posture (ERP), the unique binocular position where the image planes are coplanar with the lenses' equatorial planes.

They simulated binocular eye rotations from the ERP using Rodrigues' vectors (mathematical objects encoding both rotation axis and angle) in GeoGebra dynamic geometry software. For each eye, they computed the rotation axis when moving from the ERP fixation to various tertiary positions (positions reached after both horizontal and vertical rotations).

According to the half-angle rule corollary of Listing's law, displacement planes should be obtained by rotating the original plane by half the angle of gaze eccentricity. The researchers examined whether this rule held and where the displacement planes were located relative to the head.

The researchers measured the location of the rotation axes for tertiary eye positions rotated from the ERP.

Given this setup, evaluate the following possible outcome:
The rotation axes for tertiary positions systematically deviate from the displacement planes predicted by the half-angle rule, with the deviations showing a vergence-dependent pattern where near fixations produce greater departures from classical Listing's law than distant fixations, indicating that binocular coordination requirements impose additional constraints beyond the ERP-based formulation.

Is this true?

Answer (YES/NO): NO